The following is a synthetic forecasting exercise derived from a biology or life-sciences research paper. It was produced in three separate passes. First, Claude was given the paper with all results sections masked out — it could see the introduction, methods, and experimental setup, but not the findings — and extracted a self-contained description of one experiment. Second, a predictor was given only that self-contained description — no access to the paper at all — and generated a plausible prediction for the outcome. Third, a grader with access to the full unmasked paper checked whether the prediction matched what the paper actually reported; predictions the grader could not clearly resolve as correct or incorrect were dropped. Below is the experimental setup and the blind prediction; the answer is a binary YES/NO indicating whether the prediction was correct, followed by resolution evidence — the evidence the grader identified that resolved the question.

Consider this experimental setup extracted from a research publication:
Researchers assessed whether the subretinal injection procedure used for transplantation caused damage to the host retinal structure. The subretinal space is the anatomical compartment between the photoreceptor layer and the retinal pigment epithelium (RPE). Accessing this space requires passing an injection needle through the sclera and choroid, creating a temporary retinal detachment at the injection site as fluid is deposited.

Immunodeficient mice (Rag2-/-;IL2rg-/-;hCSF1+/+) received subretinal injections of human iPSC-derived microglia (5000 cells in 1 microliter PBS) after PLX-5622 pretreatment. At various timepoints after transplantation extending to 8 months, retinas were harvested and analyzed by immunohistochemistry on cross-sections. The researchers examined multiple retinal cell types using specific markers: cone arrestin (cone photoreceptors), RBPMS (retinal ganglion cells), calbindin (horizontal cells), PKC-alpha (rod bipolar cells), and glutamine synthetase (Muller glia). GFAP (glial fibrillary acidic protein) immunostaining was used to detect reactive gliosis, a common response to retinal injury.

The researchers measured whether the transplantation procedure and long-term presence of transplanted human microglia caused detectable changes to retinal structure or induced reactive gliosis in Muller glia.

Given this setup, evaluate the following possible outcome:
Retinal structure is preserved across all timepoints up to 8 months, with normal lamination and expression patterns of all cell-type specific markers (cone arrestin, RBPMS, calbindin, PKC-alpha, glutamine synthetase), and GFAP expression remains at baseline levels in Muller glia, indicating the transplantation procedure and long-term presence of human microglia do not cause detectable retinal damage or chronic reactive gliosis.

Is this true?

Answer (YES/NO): NO